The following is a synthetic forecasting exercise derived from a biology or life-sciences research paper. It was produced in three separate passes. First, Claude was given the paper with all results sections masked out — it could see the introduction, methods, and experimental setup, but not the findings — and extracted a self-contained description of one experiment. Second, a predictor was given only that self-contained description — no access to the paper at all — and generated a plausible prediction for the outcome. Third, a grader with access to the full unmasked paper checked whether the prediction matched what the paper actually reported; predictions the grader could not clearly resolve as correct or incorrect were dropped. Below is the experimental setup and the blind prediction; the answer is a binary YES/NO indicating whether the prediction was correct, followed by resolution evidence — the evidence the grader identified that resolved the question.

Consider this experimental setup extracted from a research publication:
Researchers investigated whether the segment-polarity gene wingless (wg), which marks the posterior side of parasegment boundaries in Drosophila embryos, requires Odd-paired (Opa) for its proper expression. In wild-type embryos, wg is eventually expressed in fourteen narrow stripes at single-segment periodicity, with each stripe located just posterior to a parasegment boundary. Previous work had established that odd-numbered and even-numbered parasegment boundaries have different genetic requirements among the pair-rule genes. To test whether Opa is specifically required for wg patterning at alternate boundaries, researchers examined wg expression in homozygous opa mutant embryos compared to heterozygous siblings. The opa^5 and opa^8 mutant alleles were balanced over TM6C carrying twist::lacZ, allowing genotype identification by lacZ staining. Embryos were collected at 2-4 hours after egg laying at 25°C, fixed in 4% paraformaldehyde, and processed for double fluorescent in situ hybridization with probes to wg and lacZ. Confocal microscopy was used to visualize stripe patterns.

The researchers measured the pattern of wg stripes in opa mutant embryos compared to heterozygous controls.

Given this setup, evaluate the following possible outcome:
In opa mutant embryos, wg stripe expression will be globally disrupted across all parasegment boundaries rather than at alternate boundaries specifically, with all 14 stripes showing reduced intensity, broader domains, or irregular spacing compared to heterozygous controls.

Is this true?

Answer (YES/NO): NO